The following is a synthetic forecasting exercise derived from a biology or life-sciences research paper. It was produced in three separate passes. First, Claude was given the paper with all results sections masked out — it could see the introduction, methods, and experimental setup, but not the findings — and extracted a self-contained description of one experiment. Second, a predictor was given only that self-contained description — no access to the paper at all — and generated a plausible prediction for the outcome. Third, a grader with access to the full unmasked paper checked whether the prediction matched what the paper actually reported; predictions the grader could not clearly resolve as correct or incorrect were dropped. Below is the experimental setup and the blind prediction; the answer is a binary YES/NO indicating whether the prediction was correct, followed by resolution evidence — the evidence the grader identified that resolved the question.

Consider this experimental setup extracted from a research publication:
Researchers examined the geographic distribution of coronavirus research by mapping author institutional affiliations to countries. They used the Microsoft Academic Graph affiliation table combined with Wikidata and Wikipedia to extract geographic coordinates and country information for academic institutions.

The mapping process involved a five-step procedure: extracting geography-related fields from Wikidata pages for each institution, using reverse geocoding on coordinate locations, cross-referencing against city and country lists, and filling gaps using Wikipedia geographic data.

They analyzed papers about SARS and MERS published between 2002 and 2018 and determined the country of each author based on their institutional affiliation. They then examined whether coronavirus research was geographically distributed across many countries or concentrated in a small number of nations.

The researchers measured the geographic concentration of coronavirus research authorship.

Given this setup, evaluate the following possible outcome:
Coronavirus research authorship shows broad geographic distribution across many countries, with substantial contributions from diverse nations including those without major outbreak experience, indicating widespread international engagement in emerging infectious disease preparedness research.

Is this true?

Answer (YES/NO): NO